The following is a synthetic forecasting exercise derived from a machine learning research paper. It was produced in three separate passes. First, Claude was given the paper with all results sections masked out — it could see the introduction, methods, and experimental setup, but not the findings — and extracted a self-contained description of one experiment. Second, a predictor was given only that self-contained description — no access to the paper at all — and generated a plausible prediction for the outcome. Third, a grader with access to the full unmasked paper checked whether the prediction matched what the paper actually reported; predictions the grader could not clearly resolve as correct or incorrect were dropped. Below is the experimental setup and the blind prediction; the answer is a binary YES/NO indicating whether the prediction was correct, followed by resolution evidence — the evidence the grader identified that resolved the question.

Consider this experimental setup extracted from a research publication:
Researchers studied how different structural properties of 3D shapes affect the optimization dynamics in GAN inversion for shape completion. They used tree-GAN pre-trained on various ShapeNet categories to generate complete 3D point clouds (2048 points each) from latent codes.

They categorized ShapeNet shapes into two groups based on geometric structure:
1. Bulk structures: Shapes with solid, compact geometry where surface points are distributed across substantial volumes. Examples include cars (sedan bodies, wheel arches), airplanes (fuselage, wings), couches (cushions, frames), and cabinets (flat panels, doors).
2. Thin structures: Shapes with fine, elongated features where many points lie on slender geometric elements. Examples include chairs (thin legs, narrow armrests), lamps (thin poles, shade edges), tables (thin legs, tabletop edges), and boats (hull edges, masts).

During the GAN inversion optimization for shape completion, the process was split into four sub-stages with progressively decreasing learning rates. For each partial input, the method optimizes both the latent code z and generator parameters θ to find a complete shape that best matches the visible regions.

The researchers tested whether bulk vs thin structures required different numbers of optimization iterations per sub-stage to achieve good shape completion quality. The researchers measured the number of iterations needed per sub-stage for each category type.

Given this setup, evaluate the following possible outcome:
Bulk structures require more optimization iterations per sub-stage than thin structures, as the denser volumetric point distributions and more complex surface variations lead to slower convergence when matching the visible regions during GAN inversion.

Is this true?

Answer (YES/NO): NO